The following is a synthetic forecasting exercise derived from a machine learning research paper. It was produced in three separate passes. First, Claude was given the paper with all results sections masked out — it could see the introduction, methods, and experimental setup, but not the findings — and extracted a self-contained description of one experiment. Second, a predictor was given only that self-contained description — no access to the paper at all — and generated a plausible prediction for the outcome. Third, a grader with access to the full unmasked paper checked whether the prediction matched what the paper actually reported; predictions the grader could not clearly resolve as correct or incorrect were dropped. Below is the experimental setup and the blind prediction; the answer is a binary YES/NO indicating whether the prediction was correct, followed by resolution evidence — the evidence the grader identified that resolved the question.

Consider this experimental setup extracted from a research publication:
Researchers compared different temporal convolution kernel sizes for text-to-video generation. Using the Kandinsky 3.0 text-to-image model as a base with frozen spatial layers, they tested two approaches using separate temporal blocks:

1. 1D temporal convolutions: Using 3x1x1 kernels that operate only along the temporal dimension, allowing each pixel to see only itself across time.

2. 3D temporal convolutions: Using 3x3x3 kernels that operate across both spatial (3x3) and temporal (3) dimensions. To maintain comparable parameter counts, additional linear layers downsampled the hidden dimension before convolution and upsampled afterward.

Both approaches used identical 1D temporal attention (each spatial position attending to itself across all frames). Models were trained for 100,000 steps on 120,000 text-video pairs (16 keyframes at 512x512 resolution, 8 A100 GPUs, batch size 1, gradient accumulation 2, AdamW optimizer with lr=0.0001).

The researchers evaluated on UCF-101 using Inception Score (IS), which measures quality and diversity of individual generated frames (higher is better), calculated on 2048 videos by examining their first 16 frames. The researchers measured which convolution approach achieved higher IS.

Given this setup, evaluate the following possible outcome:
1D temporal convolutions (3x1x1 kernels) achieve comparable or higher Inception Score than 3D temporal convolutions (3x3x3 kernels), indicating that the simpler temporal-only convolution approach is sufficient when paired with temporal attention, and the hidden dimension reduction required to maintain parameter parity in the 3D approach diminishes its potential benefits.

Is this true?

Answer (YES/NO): YES